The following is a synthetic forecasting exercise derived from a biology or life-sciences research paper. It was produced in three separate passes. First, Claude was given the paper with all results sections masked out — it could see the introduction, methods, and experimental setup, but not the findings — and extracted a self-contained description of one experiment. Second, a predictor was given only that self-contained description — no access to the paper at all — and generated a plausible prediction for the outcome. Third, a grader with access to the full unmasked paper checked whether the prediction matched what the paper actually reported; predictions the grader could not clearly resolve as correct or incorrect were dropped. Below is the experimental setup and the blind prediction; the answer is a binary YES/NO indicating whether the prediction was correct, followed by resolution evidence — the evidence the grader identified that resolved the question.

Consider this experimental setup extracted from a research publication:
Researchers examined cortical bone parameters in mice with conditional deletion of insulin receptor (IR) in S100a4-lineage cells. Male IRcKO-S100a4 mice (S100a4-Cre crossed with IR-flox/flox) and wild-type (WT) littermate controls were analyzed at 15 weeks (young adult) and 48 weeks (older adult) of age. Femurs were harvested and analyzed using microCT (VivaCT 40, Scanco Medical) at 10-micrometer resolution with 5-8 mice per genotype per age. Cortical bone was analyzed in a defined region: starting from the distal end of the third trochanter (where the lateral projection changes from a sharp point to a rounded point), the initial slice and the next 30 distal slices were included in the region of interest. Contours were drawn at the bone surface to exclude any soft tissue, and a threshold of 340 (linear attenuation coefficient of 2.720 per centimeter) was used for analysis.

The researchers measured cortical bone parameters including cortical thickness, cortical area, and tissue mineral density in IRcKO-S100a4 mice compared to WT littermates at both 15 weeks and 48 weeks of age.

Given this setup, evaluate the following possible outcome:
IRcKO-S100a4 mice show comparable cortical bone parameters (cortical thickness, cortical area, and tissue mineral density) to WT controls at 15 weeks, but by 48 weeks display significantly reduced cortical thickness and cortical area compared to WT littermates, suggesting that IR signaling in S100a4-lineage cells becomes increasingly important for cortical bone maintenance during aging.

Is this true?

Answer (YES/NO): NO